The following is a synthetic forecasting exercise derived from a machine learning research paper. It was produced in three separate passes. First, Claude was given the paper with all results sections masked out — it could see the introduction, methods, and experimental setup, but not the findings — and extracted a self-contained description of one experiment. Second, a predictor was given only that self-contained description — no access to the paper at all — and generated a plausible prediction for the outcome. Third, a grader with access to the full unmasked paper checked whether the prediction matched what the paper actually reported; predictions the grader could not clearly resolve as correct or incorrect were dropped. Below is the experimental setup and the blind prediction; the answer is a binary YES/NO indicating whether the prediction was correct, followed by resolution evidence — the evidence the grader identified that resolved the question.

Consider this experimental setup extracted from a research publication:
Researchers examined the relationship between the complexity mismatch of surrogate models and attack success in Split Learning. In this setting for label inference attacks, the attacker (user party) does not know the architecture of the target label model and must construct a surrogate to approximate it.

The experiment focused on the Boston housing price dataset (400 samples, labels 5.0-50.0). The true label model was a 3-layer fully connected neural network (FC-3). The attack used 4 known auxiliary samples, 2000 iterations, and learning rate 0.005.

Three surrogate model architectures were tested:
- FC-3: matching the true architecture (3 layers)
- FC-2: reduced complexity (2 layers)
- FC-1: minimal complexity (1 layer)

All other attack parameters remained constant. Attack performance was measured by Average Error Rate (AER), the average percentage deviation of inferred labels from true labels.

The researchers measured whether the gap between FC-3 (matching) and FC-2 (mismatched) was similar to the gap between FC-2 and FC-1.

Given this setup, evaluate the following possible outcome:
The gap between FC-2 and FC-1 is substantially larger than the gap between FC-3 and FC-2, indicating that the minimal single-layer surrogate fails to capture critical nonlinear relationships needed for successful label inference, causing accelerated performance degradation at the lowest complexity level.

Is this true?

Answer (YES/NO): YES